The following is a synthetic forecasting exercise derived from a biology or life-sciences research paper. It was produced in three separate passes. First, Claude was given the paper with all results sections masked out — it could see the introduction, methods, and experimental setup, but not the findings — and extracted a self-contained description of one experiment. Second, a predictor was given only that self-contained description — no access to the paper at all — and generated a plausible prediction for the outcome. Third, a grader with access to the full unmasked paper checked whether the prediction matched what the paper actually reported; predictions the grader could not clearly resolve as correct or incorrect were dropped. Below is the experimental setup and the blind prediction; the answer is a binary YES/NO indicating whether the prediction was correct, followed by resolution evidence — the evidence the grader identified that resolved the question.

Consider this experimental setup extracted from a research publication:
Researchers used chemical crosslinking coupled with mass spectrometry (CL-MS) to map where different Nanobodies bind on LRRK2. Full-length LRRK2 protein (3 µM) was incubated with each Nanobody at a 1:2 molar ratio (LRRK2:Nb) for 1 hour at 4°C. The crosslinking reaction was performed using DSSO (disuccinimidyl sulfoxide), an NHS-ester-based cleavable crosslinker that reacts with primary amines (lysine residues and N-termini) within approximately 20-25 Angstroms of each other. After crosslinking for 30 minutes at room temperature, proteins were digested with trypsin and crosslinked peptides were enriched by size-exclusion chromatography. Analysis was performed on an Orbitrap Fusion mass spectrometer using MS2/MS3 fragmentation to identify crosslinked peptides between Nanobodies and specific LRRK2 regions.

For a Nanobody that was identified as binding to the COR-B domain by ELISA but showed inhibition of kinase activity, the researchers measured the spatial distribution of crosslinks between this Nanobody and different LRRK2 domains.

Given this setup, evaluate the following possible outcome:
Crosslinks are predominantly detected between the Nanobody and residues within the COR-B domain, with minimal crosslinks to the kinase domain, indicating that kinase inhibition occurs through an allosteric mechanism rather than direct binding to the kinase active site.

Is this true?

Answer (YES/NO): NO